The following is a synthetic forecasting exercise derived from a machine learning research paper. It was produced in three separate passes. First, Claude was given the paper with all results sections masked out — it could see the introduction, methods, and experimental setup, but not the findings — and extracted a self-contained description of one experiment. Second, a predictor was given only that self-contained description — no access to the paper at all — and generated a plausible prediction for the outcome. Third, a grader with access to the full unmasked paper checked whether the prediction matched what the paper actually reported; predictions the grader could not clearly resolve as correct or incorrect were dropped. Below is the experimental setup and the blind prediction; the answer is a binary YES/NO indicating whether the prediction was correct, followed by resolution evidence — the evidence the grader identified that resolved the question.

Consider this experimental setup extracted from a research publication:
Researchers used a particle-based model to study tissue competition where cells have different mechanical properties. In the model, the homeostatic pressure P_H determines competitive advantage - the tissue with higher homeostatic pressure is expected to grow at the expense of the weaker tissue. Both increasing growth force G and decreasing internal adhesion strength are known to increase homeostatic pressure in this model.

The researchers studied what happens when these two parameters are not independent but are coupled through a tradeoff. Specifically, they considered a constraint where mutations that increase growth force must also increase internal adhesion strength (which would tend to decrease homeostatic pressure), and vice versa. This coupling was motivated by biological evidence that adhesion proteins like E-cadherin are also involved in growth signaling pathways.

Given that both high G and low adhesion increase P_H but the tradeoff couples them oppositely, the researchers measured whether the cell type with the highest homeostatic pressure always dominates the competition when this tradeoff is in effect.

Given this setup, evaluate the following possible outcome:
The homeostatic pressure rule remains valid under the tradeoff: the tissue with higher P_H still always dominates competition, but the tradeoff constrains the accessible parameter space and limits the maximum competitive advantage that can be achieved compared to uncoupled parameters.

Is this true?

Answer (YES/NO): NO